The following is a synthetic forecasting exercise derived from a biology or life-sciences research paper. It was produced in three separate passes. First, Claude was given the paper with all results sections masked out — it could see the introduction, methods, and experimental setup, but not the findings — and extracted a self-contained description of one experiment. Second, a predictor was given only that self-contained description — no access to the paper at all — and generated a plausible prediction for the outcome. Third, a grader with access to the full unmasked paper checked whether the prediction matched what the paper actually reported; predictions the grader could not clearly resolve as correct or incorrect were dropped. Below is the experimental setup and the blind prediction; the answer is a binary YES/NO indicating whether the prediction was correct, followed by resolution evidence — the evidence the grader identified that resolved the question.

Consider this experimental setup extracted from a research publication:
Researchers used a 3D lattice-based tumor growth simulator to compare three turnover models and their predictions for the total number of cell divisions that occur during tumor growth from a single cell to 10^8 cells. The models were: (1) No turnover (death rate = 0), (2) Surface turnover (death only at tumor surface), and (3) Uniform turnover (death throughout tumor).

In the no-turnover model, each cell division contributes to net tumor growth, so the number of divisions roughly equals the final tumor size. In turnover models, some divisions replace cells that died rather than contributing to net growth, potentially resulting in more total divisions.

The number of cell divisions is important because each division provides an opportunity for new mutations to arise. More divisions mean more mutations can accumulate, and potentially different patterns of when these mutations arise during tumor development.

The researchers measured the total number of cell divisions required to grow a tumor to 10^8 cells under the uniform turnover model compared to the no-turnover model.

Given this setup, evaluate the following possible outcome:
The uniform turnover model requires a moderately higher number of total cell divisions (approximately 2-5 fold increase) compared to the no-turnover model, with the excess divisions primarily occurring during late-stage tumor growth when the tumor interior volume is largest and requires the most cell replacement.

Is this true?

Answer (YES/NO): NO